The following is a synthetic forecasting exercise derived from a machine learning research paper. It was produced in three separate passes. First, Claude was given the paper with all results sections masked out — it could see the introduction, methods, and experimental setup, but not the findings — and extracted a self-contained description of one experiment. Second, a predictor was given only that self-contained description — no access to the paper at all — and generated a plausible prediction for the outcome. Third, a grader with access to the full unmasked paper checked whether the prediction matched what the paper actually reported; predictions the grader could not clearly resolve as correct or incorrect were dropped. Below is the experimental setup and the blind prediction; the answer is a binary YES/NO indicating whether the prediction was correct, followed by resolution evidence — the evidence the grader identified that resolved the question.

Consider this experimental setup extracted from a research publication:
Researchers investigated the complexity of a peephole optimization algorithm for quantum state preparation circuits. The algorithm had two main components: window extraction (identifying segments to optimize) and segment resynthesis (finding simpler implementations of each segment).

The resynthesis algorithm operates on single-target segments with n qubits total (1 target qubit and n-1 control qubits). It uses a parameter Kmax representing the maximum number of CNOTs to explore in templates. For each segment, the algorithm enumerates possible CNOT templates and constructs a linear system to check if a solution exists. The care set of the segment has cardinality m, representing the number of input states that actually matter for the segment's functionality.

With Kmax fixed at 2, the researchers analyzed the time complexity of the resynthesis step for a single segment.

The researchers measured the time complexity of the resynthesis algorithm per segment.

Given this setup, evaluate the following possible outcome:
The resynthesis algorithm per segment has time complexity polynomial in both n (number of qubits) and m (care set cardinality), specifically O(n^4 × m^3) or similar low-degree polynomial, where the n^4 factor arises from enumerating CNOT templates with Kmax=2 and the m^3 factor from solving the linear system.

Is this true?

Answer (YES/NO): NO